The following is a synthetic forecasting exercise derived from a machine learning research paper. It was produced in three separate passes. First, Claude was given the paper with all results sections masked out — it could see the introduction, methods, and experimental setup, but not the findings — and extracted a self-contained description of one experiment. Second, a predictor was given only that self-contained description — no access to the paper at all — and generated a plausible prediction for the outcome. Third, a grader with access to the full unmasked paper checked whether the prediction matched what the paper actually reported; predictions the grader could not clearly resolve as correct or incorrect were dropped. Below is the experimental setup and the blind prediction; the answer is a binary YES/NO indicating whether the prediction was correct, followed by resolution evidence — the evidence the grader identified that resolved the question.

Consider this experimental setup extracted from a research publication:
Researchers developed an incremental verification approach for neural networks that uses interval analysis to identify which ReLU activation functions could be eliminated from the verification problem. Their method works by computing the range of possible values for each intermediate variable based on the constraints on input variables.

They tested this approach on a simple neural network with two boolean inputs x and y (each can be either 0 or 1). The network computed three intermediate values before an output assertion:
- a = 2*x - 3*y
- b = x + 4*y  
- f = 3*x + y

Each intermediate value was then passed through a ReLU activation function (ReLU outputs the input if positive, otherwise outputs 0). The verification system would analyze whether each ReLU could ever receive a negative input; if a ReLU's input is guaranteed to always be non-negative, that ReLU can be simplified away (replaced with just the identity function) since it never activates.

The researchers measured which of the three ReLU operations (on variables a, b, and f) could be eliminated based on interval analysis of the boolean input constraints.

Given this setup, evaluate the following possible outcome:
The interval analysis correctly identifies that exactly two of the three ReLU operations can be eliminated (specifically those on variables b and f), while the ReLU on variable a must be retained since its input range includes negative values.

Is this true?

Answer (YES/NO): YES